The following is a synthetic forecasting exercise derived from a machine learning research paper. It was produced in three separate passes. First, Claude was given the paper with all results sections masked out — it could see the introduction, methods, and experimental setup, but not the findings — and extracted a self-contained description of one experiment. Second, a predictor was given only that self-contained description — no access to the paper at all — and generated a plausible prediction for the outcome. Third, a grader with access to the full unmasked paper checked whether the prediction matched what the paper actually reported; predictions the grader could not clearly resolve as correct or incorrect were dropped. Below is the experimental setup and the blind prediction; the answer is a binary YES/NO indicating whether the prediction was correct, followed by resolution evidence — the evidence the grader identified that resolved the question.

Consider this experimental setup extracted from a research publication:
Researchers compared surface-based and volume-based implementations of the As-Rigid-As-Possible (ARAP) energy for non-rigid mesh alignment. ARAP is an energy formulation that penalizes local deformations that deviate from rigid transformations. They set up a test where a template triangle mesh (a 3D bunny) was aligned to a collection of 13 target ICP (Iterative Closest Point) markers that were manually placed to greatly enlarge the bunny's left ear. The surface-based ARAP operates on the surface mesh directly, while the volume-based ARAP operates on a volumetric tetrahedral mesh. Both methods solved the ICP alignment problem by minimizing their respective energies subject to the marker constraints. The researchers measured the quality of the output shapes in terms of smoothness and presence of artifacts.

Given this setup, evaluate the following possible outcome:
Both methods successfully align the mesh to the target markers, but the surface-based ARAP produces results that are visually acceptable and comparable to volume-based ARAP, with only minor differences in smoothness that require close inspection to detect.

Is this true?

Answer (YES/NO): NO